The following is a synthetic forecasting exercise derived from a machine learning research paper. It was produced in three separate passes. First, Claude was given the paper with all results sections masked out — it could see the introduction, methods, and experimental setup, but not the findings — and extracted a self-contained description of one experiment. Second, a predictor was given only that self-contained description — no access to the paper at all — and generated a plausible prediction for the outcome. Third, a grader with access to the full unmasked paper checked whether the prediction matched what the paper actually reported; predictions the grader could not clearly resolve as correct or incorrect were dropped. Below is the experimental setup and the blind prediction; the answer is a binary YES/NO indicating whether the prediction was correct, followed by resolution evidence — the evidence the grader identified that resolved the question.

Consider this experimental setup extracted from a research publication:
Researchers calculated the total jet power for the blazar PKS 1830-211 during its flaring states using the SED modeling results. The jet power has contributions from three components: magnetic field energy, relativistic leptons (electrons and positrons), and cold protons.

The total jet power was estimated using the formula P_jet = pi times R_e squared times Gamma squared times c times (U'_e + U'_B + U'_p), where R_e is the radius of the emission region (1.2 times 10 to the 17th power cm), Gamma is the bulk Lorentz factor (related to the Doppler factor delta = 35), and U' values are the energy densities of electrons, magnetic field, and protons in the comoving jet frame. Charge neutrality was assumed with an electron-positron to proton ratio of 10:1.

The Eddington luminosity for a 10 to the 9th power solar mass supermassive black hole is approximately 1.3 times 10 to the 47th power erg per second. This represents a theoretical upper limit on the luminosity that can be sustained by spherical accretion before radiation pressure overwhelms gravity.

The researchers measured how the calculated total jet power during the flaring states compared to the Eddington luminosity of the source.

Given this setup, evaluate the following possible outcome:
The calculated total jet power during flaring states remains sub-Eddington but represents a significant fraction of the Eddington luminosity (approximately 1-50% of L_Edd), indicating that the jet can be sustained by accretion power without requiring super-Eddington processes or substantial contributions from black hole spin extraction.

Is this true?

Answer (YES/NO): NO